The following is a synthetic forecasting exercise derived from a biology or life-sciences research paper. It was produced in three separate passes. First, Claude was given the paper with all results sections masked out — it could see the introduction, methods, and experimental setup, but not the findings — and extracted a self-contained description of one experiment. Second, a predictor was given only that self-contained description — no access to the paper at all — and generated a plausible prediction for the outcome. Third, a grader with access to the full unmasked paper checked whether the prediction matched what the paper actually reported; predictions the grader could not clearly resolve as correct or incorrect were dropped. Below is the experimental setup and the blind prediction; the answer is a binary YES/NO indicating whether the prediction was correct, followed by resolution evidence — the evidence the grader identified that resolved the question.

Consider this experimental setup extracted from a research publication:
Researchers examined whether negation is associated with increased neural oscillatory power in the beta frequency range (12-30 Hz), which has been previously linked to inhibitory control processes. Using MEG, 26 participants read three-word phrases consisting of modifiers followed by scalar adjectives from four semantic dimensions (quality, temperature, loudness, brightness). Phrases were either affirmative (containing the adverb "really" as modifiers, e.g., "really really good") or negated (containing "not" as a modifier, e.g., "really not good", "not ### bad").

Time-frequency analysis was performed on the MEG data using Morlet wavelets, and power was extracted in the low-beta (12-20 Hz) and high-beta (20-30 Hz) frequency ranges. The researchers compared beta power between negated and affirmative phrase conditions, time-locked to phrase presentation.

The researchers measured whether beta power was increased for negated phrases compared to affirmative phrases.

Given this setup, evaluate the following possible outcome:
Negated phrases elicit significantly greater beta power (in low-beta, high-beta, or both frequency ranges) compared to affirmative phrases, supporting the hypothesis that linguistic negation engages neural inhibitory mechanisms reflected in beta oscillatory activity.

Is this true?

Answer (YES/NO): YES